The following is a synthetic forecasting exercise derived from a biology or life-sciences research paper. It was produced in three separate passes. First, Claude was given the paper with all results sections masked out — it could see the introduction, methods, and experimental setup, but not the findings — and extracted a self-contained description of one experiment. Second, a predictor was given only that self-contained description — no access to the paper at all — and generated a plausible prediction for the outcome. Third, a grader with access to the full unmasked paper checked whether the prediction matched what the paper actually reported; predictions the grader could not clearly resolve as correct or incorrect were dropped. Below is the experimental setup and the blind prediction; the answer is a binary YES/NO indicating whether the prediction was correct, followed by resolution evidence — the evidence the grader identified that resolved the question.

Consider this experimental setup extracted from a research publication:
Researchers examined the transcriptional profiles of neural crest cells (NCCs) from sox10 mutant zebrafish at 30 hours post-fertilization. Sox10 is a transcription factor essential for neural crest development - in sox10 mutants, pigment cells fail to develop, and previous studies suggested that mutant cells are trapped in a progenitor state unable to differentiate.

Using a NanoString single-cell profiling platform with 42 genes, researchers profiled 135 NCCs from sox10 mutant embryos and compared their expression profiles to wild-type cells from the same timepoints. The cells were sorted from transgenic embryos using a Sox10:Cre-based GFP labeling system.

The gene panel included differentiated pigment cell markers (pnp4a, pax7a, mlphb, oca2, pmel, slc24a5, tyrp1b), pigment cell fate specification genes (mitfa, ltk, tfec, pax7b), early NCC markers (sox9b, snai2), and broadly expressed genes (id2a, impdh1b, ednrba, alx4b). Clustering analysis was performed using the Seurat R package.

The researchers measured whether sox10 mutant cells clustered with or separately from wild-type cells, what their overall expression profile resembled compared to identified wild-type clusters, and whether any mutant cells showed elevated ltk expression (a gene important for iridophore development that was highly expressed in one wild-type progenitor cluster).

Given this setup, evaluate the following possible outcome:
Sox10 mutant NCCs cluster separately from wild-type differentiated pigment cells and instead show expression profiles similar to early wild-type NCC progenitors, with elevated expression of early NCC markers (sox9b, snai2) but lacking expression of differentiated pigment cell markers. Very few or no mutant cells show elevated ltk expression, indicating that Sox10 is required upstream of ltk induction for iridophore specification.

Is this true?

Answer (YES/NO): NO